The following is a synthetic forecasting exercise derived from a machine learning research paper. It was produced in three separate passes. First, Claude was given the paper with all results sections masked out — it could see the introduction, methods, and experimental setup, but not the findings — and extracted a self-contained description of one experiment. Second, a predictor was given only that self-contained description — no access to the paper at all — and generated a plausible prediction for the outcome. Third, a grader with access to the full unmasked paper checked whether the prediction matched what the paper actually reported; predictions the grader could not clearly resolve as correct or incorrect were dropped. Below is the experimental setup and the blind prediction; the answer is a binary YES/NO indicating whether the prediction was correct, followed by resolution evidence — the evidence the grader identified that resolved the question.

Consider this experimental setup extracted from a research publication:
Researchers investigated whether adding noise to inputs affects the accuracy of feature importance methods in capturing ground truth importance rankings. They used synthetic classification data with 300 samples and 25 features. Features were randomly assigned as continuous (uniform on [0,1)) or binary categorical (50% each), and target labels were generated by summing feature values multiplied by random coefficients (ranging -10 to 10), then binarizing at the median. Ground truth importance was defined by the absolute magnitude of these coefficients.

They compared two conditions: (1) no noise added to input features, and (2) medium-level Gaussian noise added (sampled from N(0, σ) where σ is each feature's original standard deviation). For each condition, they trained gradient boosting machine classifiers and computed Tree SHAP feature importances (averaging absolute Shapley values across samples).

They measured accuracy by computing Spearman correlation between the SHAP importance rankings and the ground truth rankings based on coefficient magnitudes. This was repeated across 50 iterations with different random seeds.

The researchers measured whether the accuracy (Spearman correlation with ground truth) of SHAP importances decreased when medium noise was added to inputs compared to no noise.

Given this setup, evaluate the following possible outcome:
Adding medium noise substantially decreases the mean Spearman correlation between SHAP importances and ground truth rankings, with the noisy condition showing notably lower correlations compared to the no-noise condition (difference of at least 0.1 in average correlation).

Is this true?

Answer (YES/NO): NO